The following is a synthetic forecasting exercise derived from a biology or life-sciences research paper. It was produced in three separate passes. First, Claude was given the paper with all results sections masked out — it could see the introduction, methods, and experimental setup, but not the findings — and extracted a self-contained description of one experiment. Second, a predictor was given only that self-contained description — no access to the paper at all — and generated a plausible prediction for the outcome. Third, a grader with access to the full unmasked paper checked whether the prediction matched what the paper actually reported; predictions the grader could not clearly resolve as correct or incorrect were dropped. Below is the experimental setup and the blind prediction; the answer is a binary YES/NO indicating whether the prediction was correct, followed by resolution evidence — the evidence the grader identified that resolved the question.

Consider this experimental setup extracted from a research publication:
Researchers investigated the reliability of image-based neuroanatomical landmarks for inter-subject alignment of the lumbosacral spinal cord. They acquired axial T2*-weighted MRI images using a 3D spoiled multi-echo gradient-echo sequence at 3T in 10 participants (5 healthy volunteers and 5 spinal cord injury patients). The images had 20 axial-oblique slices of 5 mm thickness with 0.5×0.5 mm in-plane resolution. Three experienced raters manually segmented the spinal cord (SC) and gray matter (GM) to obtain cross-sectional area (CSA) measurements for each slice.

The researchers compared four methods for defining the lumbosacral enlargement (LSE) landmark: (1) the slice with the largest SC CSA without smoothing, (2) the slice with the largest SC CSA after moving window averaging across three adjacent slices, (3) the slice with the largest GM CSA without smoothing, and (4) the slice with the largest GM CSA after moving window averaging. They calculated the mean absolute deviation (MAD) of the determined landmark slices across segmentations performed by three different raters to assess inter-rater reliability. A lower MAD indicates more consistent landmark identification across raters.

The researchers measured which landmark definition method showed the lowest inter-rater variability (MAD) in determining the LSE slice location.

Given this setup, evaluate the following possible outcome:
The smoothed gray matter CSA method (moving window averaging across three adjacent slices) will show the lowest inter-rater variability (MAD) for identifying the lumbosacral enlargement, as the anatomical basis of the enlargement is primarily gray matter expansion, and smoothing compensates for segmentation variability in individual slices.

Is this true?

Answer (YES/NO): YES